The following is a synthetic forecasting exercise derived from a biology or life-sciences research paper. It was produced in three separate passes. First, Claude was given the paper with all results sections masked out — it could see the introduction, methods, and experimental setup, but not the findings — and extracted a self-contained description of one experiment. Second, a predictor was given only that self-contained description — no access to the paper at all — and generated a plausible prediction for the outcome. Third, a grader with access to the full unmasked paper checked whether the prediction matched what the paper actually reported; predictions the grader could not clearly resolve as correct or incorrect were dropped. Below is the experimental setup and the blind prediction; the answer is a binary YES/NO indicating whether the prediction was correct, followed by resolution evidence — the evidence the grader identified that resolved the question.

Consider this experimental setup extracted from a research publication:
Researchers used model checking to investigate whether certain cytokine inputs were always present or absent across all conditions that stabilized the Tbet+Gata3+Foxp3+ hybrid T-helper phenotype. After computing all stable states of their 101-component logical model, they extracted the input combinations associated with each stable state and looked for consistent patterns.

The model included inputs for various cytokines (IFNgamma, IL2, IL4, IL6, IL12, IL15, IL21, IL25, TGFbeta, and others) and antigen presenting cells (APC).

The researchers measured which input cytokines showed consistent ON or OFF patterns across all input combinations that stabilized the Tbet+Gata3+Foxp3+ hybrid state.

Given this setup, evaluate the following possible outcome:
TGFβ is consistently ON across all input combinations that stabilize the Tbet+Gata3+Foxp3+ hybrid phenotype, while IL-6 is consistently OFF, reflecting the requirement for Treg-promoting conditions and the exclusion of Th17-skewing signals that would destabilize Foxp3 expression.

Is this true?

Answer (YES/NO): NO